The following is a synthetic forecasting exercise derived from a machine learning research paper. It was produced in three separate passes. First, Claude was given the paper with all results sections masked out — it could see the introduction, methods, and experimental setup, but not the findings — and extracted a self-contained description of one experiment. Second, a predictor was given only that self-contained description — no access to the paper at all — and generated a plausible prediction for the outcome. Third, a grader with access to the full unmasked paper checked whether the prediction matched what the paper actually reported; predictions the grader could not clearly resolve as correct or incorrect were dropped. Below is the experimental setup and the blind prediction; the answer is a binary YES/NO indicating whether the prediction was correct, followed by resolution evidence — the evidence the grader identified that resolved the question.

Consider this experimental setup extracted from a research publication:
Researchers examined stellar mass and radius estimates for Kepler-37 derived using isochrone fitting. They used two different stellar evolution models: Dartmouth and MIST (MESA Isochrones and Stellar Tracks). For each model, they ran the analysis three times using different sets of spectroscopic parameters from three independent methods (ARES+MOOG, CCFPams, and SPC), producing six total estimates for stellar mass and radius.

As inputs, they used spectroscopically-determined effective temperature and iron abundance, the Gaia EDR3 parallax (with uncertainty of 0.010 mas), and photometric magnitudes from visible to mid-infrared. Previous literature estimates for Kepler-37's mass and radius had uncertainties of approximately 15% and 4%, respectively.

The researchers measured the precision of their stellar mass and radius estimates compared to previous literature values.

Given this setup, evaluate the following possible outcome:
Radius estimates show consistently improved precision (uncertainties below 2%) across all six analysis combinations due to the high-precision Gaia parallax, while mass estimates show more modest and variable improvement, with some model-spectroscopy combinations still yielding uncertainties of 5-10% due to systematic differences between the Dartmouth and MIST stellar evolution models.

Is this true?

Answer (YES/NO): NO